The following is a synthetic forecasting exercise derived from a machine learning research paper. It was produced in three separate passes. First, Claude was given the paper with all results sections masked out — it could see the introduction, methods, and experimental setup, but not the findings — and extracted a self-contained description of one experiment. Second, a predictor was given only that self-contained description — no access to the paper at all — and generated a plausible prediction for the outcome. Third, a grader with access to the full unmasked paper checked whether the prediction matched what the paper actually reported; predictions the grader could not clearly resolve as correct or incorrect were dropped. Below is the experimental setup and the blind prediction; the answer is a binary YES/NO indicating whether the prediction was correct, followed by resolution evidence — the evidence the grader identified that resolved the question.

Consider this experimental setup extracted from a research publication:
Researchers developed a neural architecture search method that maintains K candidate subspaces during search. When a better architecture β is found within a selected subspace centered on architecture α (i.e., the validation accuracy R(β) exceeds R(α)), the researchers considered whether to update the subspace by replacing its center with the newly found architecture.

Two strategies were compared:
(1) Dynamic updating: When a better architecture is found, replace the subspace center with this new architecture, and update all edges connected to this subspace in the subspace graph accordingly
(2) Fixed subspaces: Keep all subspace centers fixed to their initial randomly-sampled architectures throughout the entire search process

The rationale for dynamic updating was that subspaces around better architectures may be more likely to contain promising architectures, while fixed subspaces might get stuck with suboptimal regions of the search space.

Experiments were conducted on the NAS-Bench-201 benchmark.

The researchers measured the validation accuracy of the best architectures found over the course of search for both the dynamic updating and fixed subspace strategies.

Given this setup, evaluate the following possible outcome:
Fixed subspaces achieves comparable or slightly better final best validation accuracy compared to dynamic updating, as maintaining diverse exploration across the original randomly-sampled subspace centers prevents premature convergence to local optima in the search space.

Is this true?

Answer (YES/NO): NO